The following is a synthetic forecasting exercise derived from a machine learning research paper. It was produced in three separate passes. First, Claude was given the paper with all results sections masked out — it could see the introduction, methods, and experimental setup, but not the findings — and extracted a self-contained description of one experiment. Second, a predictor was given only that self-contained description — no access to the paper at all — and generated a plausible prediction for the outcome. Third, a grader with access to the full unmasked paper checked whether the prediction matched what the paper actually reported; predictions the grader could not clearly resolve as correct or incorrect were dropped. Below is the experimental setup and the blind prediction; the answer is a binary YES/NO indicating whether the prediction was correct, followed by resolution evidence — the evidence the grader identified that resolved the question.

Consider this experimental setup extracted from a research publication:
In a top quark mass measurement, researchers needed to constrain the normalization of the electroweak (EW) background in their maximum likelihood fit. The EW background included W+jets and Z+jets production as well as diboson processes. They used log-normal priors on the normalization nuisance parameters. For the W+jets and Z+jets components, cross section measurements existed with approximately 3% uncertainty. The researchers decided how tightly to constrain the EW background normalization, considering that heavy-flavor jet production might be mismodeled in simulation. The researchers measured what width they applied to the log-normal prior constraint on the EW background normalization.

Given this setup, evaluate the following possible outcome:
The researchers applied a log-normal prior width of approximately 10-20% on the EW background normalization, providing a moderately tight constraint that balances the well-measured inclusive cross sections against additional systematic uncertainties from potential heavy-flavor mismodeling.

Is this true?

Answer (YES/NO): YES